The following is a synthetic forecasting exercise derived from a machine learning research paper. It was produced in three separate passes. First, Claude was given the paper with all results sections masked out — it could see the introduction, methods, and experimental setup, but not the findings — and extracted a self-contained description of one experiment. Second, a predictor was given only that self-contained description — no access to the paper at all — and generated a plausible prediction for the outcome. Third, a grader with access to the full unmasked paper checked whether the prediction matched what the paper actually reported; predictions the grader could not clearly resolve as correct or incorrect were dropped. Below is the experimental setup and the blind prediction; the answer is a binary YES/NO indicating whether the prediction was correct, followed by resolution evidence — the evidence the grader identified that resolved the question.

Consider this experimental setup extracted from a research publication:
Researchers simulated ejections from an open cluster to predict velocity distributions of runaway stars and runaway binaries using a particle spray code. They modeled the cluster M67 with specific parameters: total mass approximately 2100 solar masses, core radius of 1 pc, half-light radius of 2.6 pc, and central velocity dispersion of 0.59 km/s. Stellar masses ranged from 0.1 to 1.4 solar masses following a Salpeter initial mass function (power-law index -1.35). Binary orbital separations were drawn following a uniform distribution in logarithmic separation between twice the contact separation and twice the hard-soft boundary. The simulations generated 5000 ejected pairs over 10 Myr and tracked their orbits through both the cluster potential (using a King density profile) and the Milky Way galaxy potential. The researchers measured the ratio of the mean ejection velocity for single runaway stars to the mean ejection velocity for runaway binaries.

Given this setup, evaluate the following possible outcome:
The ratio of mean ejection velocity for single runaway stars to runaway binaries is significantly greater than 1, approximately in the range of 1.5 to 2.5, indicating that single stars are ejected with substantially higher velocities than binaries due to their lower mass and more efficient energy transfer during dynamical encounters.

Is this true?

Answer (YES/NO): NO